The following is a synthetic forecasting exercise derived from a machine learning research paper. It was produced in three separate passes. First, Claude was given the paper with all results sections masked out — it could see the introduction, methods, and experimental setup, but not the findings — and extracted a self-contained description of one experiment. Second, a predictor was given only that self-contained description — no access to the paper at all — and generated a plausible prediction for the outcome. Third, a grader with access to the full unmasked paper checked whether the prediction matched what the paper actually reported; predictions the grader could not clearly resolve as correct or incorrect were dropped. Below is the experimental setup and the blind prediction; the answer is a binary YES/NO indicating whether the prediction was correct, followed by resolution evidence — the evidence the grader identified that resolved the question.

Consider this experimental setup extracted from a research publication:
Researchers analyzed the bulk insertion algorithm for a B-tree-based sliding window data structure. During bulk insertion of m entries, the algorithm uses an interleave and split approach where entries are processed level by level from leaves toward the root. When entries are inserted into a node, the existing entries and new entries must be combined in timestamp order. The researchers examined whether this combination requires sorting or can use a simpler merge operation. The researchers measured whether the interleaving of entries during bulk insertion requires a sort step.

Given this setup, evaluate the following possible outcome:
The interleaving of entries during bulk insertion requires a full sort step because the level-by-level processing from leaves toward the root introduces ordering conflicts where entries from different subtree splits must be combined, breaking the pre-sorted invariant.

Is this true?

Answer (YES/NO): NO